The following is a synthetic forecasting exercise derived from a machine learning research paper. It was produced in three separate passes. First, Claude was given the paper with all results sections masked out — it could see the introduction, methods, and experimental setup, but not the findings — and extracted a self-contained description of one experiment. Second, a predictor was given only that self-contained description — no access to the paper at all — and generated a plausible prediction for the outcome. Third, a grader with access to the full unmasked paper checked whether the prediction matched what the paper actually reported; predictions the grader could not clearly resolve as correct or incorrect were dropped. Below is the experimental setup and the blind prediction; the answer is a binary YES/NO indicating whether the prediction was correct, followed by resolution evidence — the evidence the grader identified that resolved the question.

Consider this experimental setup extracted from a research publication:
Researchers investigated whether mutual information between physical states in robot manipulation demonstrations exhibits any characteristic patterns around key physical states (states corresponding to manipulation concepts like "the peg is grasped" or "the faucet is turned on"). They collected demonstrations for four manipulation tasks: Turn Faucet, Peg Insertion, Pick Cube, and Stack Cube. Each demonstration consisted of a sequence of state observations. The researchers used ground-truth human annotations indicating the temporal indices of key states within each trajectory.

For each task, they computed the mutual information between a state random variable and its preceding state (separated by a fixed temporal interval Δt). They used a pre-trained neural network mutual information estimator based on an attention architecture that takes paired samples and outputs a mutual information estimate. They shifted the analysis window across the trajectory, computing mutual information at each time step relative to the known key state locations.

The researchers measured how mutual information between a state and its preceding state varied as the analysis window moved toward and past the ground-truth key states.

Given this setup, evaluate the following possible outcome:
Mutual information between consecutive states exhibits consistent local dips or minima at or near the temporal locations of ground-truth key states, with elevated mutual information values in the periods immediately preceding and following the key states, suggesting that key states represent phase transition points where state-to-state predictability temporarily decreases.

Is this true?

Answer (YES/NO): NO